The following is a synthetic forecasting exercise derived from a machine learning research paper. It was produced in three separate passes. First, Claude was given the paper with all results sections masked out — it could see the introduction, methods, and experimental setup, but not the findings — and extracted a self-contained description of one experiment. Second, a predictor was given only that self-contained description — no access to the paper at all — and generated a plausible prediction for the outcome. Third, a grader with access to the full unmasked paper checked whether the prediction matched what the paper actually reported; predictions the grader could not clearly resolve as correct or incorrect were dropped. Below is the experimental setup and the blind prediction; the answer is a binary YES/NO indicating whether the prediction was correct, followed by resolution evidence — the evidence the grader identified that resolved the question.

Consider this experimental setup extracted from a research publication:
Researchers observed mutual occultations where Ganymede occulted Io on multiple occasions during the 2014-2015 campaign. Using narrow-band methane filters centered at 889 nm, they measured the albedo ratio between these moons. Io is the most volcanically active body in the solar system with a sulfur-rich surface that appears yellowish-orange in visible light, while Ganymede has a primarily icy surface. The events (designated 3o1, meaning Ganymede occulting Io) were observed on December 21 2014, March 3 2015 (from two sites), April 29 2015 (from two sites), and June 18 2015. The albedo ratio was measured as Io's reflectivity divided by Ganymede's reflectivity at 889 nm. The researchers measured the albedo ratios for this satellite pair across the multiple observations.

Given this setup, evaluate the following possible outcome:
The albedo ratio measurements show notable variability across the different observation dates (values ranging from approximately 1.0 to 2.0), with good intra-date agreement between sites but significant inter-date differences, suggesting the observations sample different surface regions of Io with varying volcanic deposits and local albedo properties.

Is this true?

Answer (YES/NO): NO